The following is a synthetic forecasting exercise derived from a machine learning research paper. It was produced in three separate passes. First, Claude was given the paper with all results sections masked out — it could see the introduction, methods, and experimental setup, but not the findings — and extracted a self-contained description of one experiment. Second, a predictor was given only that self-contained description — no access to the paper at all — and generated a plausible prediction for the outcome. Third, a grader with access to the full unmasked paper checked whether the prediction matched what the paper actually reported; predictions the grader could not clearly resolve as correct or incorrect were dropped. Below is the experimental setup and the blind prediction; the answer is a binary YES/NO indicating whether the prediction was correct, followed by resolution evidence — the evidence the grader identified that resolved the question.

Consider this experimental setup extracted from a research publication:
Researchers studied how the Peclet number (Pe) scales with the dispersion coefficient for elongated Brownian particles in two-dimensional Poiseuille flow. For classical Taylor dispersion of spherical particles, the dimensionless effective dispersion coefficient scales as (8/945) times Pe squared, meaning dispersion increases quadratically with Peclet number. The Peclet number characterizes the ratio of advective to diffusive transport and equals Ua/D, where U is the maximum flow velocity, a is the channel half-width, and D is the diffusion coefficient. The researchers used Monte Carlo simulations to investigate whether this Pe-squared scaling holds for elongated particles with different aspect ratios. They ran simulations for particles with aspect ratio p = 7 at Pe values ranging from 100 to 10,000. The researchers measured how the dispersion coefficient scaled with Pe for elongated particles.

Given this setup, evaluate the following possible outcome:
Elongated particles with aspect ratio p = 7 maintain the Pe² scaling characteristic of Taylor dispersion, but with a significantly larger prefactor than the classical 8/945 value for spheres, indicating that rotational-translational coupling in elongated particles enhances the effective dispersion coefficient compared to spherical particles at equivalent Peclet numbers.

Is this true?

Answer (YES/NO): YES